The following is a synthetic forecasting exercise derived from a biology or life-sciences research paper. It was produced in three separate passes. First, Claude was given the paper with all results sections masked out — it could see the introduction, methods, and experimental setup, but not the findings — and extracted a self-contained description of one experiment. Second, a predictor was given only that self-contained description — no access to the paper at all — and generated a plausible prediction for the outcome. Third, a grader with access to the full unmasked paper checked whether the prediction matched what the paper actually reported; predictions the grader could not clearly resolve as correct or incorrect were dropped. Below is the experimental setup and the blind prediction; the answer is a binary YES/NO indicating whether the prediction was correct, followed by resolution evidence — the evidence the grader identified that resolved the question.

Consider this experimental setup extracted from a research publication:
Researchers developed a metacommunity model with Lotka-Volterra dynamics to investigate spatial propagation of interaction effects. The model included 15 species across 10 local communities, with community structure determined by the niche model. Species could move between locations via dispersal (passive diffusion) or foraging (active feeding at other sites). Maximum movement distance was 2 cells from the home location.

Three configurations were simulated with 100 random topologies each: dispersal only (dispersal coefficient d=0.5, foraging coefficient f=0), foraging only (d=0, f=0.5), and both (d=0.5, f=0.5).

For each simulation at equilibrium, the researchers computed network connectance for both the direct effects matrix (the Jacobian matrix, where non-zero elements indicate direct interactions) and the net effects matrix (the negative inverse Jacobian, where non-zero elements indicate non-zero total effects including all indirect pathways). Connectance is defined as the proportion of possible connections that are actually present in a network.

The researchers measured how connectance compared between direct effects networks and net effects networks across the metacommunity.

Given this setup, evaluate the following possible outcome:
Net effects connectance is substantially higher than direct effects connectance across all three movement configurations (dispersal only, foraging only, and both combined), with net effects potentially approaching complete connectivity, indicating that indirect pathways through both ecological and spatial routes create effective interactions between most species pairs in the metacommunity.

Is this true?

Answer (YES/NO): YES